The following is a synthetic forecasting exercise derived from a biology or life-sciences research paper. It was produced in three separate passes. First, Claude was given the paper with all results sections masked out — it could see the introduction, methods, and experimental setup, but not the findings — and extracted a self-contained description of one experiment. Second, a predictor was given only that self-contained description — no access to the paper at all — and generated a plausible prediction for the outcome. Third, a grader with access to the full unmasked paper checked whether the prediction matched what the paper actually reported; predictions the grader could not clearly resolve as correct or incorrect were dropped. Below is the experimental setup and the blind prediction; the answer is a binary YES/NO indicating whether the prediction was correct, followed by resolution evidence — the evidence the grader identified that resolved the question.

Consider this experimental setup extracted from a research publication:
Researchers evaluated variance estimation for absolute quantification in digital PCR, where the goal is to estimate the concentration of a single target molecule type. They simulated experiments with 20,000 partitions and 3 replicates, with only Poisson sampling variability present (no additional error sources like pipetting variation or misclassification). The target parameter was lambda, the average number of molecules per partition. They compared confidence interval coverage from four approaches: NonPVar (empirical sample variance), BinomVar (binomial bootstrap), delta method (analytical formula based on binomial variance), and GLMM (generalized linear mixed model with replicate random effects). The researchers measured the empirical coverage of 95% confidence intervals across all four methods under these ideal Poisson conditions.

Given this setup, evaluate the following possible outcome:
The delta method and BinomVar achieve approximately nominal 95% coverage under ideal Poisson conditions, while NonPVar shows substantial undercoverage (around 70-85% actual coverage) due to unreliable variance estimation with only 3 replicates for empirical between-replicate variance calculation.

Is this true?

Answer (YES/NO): NO